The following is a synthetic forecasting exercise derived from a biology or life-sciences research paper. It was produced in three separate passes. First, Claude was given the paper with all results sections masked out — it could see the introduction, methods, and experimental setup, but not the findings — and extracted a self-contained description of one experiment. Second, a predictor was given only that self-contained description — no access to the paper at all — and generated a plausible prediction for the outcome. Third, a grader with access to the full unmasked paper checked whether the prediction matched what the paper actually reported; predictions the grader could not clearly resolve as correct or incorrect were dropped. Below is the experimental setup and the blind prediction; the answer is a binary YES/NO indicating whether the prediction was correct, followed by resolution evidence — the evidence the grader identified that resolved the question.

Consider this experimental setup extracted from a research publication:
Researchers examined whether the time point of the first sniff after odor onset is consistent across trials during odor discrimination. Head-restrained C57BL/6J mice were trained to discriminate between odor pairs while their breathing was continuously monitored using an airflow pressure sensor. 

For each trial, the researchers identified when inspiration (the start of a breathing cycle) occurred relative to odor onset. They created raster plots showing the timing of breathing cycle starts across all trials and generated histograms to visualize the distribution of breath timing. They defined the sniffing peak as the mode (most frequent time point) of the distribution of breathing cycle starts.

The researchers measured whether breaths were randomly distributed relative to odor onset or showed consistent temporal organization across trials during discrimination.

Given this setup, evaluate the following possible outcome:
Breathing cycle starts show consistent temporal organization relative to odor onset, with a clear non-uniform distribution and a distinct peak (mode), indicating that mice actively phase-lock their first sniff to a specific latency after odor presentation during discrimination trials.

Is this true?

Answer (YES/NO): YES